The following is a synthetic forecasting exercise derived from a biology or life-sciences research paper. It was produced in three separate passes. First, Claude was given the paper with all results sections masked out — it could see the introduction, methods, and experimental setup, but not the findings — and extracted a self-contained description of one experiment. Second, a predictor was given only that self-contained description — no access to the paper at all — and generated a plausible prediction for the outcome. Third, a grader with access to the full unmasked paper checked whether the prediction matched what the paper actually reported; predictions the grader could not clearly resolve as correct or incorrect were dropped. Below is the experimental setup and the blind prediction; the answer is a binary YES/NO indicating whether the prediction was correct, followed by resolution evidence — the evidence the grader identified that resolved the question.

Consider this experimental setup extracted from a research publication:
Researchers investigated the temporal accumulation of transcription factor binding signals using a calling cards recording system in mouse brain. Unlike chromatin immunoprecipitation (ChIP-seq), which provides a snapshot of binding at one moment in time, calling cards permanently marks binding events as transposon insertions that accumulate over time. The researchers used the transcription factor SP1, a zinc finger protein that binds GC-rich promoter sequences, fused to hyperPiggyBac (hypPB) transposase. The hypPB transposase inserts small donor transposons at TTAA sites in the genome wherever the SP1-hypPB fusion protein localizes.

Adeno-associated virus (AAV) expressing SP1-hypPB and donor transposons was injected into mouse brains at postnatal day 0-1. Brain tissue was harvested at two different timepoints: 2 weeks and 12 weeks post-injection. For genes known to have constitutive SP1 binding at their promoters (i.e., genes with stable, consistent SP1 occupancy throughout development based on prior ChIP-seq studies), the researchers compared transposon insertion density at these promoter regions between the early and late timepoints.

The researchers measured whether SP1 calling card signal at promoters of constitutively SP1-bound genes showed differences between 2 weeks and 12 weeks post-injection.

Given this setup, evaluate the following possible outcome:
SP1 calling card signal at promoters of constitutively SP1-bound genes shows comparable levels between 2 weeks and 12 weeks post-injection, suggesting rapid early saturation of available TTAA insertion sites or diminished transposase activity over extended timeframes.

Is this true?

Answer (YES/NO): NO